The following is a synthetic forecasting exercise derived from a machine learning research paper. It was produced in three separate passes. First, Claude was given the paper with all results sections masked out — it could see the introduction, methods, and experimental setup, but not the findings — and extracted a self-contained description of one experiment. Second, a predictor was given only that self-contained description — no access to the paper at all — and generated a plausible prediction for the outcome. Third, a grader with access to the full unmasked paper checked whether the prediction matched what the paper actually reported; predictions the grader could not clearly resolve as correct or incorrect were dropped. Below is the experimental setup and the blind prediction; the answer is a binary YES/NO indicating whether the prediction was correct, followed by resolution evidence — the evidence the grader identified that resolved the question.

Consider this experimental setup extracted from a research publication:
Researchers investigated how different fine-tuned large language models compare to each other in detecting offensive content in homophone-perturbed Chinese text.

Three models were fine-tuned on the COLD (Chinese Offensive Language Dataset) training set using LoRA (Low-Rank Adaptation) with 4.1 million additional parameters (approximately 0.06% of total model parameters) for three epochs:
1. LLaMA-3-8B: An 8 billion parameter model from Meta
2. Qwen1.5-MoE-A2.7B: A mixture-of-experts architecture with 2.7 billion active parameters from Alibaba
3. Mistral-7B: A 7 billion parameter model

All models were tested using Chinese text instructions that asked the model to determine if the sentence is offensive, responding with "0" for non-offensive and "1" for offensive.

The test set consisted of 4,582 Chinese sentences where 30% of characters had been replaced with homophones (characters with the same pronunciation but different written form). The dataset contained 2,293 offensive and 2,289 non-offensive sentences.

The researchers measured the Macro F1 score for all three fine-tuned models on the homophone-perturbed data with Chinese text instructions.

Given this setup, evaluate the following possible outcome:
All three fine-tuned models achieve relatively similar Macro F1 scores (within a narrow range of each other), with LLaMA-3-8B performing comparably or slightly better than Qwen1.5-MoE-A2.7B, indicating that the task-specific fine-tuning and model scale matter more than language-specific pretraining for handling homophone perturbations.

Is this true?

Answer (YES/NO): NO